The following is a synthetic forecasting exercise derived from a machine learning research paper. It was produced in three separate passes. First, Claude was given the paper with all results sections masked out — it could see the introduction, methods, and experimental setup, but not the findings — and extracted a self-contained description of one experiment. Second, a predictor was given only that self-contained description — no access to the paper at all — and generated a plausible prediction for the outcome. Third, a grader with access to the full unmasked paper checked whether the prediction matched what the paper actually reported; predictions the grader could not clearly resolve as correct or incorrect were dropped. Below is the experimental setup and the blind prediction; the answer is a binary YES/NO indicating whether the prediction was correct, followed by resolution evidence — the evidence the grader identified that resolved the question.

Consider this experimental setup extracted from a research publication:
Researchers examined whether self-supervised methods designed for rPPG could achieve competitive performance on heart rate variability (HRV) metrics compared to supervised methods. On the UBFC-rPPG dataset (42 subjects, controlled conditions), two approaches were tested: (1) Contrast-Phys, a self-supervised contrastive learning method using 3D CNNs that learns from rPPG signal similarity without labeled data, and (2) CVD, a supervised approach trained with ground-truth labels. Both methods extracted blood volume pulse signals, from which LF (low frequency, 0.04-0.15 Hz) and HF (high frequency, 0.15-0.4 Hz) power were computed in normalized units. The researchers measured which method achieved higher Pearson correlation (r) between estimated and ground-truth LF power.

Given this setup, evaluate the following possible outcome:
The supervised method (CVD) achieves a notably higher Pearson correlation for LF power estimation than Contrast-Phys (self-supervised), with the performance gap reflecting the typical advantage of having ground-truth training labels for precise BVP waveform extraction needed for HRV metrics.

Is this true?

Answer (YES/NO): NO